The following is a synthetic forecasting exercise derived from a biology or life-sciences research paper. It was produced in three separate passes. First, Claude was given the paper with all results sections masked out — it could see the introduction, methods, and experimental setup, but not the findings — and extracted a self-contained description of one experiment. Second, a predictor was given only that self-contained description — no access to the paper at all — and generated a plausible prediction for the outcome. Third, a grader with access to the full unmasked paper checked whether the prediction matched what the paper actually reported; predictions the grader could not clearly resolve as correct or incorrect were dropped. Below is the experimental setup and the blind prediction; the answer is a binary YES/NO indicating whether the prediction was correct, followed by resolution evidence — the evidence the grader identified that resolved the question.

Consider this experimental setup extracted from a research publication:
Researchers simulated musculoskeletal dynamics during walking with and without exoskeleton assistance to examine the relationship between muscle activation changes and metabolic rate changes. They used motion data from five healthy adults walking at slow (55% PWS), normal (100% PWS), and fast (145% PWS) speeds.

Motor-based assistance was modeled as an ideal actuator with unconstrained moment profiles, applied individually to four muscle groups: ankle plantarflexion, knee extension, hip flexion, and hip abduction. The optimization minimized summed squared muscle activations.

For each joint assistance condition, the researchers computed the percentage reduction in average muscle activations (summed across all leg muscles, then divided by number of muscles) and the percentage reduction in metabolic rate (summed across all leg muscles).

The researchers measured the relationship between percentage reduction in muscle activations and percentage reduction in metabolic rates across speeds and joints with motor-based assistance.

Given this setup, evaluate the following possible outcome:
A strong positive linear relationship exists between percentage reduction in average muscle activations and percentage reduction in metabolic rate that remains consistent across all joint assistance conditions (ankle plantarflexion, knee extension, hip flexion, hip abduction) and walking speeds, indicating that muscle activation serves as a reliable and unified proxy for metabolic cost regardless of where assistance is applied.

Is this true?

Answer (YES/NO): NO